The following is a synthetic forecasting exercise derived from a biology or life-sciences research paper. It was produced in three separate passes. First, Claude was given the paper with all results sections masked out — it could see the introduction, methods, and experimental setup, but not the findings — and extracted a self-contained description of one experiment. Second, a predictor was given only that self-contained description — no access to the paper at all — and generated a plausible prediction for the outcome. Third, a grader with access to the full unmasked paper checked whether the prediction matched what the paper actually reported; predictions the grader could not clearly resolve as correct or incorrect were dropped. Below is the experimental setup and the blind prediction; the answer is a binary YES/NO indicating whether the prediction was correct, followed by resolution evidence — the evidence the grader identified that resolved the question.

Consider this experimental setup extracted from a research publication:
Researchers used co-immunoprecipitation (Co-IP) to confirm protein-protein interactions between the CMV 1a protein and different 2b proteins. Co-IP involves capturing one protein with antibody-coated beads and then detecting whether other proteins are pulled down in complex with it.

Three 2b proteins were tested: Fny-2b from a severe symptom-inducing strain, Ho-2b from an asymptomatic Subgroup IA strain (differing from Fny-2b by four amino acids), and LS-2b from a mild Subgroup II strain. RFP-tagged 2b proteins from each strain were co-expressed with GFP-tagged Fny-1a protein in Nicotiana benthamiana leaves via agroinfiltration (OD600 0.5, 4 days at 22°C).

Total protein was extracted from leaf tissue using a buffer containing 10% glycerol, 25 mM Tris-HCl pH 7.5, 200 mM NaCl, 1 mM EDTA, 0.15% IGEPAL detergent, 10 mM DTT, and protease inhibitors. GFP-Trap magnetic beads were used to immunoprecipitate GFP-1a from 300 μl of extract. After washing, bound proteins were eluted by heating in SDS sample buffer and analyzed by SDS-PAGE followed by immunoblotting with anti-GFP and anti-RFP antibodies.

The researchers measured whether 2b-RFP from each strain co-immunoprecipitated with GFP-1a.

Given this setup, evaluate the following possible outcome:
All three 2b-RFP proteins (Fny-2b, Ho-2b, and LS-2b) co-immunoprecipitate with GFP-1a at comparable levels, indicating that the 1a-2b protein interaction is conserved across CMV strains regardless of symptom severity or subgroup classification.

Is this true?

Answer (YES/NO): NO